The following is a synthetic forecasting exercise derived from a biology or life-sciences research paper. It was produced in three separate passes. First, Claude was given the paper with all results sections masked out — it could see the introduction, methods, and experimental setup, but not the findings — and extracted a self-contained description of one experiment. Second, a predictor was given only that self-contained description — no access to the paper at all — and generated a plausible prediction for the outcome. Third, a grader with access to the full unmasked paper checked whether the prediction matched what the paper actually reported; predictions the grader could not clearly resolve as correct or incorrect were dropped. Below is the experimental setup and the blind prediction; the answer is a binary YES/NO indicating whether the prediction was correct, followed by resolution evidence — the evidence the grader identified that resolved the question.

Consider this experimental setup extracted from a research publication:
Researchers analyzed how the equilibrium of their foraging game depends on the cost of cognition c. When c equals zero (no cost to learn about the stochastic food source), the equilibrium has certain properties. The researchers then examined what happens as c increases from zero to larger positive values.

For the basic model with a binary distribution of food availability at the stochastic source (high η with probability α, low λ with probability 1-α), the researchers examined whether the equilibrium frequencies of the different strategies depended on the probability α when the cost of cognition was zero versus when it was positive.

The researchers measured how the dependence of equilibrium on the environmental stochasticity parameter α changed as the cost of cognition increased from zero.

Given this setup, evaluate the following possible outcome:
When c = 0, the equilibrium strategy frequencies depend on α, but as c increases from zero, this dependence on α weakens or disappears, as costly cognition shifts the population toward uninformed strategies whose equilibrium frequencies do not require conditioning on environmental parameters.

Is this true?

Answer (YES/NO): NO